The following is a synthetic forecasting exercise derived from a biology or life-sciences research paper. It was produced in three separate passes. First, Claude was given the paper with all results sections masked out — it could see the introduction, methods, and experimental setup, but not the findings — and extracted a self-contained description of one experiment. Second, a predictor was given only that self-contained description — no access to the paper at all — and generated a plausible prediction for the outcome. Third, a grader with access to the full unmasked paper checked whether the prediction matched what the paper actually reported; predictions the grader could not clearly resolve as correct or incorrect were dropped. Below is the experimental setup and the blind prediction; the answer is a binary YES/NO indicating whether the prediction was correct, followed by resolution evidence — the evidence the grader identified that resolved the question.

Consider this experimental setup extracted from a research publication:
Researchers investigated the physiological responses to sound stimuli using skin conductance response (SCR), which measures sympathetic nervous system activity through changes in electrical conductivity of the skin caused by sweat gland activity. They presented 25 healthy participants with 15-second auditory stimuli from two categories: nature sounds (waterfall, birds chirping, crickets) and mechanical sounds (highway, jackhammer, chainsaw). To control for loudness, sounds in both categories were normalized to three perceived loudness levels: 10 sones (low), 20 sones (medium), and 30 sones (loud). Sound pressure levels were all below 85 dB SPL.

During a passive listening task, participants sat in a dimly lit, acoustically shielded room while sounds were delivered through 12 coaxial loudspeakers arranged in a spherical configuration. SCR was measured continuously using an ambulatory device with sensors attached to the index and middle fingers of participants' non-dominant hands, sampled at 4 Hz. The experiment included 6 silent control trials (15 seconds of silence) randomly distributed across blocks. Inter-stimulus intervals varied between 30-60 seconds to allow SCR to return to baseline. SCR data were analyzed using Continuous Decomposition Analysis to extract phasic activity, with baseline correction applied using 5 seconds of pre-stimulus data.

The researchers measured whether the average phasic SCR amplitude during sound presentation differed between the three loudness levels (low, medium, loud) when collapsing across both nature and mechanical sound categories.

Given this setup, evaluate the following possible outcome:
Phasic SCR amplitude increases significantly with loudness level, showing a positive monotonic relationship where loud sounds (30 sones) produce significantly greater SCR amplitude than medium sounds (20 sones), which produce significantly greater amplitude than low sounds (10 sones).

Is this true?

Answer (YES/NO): NO